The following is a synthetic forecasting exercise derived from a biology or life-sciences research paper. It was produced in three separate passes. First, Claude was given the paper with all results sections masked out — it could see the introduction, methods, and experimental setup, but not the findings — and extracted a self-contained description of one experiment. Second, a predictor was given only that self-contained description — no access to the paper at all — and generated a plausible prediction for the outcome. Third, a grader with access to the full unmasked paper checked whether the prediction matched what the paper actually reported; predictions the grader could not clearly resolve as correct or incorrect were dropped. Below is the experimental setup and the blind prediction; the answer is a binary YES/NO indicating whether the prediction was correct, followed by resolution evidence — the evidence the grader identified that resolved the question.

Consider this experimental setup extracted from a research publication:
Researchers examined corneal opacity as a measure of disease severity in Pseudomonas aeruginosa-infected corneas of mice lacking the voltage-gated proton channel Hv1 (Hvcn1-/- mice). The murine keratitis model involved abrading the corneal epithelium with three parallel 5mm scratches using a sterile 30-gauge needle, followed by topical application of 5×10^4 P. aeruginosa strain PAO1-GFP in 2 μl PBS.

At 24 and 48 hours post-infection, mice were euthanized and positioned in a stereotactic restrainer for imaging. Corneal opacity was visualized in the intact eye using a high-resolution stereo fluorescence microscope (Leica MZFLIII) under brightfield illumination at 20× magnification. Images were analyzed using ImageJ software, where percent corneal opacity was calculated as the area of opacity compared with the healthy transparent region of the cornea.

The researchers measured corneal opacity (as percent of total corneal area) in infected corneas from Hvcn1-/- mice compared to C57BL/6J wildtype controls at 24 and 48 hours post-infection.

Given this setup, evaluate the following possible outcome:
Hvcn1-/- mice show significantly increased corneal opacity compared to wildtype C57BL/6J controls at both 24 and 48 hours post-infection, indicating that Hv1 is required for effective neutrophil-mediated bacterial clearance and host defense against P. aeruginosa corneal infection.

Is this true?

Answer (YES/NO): YES